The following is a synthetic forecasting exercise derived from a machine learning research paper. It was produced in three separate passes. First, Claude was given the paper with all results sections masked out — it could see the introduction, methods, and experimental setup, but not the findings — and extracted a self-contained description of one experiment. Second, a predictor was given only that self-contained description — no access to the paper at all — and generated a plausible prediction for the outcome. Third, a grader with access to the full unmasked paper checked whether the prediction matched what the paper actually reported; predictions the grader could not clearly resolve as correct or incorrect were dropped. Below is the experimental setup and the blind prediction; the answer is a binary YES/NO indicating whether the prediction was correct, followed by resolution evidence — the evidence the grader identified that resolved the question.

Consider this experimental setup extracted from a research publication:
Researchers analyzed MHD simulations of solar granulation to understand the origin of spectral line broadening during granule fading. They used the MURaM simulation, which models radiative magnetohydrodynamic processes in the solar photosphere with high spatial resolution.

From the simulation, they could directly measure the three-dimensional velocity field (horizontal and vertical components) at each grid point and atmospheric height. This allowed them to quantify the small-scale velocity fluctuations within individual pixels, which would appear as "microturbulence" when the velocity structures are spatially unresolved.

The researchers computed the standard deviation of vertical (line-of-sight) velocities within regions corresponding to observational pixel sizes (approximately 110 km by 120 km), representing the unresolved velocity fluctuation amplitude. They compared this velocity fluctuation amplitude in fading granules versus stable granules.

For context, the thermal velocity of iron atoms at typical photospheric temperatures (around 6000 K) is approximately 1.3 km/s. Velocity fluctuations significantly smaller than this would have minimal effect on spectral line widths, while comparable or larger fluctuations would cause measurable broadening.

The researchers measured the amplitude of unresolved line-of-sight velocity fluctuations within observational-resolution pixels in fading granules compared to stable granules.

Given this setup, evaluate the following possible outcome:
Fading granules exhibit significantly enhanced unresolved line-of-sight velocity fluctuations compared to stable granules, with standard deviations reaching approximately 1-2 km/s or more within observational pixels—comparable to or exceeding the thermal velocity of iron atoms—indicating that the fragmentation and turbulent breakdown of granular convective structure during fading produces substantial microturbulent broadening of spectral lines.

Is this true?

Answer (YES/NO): YES